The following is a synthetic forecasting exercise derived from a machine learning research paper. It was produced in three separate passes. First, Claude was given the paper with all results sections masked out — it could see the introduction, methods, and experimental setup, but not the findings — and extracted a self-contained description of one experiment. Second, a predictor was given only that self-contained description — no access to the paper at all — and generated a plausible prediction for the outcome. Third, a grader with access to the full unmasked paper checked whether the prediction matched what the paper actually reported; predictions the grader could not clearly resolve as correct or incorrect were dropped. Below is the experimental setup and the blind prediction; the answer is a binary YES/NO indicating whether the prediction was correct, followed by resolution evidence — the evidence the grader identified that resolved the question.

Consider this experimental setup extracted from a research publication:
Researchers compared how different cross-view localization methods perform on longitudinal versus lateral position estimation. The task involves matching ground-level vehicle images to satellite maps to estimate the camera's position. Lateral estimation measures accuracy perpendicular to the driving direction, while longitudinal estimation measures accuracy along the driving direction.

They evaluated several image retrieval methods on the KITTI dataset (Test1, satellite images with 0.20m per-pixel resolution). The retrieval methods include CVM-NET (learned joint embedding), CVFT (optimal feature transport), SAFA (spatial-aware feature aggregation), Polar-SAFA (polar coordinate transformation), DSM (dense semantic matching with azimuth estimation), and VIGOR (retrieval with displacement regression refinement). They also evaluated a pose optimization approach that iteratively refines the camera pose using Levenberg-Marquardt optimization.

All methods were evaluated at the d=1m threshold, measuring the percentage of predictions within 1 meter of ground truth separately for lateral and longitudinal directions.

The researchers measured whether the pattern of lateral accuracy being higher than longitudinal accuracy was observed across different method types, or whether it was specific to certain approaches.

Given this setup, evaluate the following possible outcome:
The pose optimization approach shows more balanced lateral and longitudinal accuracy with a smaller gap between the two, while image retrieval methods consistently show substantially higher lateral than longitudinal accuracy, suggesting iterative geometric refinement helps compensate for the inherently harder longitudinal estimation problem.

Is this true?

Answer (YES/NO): NO